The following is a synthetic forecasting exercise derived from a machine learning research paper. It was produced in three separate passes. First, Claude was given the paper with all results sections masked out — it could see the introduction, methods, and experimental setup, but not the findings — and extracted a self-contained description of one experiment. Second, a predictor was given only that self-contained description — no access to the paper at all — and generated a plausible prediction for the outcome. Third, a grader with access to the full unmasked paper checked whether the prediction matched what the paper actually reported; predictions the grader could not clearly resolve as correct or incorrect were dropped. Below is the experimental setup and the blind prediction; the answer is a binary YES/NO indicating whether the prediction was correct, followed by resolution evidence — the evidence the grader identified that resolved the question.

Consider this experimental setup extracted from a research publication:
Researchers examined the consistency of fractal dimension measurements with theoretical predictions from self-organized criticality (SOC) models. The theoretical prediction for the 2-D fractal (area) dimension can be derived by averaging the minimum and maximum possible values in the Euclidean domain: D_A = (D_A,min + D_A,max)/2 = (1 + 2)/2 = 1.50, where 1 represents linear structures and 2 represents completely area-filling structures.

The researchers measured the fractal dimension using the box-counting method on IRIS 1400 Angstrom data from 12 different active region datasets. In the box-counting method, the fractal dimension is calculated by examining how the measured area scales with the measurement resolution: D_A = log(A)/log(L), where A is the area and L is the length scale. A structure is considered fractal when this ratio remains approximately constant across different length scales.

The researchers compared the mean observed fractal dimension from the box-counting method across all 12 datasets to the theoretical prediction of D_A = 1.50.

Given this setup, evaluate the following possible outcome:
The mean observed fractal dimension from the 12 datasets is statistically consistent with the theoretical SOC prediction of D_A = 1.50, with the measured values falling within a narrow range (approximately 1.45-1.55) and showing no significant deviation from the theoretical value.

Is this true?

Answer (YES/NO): NO